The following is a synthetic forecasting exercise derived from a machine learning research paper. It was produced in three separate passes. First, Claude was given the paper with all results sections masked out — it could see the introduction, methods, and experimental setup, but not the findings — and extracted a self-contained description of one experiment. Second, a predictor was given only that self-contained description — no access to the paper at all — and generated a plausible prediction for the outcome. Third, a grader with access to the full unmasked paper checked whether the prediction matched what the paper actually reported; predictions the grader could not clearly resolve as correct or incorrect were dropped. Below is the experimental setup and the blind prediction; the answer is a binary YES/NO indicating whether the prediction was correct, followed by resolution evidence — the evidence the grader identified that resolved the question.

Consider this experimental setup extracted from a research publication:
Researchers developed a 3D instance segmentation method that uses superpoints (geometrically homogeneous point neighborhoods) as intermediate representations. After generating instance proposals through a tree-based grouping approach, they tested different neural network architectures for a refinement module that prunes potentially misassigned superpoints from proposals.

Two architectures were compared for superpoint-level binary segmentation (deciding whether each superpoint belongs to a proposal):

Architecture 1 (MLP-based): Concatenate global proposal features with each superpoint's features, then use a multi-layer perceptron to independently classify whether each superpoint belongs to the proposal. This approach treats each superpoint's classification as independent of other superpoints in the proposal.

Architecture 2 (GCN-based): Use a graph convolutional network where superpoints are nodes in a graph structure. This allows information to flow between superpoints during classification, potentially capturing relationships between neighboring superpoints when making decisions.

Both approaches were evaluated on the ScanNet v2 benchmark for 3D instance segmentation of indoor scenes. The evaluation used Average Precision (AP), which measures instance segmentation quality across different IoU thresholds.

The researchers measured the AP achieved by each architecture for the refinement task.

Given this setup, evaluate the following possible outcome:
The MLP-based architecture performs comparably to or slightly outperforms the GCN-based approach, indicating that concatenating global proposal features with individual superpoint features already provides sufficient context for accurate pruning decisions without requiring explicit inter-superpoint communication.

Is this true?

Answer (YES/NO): YES